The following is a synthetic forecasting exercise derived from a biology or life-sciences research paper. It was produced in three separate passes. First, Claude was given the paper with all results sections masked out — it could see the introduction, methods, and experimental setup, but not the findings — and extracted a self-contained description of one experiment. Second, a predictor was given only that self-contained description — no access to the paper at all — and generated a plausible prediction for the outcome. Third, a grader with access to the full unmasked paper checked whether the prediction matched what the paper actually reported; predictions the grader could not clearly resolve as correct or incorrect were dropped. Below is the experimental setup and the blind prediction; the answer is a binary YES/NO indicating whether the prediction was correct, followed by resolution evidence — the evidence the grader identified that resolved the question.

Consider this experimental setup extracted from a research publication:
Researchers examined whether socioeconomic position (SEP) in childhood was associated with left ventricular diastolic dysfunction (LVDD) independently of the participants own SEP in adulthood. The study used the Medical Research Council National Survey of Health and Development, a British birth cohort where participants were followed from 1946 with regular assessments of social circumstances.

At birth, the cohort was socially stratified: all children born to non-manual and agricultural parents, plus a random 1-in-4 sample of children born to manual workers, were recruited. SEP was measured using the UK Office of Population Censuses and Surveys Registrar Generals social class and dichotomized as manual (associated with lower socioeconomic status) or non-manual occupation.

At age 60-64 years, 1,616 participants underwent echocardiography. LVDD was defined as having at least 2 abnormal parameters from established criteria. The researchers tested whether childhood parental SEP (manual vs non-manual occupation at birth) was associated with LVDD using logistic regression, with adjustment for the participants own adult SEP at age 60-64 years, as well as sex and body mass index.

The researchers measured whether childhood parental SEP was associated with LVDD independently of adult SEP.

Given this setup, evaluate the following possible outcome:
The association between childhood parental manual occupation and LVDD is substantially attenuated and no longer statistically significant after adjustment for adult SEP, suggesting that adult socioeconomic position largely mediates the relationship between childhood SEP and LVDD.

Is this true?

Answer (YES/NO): NO